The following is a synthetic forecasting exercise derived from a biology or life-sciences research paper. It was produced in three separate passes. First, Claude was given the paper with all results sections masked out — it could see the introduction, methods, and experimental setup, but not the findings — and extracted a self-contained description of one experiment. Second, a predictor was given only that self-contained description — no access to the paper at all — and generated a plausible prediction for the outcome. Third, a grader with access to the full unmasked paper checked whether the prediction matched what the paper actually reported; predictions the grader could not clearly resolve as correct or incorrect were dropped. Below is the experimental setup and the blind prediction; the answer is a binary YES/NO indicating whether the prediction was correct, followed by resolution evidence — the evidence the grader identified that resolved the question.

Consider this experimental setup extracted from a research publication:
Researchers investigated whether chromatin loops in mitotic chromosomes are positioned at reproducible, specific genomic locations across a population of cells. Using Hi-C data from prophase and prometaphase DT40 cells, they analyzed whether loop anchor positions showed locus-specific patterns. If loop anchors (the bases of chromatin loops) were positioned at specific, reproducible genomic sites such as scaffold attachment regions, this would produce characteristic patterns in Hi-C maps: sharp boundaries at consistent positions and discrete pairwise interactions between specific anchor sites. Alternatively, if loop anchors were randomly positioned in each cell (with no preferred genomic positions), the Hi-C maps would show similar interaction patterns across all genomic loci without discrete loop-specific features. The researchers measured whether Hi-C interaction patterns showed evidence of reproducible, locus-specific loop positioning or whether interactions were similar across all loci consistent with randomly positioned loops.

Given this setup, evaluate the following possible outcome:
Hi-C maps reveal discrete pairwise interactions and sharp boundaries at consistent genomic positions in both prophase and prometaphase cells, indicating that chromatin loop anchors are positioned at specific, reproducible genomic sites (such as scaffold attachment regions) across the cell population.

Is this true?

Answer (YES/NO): NO